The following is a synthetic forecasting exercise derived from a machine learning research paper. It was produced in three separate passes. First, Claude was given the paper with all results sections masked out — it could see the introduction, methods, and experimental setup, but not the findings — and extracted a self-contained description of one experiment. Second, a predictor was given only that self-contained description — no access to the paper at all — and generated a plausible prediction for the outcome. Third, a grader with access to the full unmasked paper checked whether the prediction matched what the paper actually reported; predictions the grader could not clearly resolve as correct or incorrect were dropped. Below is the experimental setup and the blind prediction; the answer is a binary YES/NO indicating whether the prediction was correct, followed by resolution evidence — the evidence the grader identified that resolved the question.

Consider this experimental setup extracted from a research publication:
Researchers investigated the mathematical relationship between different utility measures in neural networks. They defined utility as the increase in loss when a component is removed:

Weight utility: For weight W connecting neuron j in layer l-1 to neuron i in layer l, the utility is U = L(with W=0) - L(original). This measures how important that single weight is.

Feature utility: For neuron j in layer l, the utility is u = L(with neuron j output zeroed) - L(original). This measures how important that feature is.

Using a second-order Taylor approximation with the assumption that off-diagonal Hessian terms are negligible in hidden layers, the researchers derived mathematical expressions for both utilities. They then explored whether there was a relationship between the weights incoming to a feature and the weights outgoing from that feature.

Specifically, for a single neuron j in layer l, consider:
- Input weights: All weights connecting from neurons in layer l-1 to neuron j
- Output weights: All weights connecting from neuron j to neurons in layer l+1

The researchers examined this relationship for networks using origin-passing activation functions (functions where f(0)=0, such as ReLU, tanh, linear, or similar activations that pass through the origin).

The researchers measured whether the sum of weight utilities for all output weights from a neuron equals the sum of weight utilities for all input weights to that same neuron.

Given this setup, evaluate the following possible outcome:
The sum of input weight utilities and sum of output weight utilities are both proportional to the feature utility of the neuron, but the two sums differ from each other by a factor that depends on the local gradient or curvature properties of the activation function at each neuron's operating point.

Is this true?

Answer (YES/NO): NO